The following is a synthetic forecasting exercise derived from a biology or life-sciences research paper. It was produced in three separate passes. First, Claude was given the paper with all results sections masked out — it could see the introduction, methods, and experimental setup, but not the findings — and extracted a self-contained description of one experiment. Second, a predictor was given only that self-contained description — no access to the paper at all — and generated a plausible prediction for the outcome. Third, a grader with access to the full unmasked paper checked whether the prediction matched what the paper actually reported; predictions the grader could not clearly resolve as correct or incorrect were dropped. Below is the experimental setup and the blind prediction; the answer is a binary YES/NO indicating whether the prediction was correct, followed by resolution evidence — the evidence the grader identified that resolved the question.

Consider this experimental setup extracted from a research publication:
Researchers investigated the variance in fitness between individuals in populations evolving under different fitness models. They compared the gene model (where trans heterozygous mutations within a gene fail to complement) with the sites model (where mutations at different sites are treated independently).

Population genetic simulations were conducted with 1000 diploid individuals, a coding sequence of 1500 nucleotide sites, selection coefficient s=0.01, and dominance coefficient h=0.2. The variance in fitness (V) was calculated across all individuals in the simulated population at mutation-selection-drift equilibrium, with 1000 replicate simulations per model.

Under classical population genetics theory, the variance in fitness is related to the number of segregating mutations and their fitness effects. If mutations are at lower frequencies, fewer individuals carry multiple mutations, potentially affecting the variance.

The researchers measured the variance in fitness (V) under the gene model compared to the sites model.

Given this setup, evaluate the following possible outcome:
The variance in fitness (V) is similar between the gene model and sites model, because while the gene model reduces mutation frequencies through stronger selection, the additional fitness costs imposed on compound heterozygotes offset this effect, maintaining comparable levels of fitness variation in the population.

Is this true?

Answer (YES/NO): NO